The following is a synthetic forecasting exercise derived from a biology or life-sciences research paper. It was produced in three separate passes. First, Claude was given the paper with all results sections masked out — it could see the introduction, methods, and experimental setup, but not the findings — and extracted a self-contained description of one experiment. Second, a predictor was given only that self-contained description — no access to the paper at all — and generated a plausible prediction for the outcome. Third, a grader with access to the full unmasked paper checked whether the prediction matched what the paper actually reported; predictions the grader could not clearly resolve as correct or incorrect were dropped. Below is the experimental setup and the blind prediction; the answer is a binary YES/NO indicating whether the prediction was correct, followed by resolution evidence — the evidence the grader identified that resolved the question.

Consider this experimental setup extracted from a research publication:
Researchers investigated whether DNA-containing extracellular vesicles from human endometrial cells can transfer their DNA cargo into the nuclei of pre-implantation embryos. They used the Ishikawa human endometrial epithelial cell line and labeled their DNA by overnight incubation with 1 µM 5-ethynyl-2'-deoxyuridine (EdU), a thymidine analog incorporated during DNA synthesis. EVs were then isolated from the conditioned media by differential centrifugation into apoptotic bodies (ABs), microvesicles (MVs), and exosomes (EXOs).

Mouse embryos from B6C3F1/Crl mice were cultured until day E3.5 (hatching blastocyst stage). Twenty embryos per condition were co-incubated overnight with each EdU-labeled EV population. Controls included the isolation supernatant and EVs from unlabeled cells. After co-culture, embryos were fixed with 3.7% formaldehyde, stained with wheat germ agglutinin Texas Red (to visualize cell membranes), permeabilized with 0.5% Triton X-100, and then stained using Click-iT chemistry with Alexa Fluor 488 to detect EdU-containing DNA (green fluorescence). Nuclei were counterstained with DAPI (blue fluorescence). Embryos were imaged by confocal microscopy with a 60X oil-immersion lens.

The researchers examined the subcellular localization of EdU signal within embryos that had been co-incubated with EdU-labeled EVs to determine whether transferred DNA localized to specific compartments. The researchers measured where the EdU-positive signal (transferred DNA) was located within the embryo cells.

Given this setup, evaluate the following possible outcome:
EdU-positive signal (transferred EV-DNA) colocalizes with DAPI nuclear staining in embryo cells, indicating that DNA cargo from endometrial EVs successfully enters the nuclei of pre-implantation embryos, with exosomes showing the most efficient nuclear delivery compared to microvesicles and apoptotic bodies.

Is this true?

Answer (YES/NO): NO